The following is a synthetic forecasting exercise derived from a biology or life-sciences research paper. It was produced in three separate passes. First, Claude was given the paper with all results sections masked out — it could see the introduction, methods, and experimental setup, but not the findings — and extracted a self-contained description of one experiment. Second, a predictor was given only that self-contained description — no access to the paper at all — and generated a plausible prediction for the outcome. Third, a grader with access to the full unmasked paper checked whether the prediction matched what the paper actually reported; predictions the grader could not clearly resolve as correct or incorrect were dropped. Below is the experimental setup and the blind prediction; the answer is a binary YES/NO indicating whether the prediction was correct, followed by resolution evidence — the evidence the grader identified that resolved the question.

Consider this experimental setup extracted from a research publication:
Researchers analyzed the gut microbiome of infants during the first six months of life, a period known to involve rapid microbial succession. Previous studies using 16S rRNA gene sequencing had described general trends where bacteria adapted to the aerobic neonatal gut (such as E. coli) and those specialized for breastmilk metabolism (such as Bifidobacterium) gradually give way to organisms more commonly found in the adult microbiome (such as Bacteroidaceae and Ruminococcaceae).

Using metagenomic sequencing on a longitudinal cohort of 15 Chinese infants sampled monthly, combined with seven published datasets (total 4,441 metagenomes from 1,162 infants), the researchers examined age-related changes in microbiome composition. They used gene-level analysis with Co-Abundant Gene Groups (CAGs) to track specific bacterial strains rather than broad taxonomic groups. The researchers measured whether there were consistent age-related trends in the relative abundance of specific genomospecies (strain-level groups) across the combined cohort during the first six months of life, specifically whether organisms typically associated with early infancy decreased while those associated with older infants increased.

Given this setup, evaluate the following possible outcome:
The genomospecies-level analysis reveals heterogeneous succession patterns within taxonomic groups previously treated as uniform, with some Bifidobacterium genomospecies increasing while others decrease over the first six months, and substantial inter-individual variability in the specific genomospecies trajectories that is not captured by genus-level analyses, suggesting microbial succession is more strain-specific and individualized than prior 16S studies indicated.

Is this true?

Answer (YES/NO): NO